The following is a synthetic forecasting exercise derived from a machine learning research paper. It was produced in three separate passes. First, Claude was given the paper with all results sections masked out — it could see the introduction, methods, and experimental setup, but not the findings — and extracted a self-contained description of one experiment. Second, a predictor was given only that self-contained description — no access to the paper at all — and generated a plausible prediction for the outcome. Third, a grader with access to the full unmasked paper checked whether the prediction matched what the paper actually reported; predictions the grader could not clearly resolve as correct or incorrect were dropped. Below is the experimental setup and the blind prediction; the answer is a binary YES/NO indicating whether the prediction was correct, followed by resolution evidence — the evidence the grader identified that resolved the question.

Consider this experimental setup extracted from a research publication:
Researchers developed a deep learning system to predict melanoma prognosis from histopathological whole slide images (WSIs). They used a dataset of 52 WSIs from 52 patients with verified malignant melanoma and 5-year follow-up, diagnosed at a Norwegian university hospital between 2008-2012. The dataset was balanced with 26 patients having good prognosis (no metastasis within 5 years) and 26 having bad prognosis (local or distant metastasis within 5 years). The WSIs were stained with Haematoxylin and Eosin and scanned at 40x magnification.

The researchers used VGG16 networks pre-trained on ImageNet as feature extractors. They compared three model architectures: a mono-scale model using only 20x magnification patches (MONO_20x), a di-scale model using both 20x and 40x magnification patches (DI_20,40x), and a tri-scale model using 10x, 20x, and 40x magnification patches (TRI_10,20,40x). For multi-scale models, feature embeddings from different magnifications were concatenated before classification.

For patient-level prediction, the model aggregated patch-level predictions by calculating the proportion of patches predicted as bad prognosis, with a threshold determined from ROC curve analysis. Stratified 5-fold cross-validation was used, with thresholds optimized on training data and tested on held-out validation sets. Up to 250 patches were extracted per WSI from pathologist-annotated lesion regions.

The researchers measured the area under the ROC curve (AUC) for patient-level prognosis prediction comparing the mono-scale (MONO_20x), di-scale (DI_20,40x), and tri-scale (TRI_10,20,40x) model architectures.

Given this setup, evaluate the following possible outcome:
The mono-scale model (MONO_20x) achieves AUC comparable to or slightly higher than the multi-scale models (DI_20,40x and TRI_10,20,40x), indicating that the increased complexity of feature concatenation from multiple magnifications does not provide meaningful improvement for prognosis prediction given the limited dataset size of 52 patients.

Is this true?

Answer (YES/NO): YES